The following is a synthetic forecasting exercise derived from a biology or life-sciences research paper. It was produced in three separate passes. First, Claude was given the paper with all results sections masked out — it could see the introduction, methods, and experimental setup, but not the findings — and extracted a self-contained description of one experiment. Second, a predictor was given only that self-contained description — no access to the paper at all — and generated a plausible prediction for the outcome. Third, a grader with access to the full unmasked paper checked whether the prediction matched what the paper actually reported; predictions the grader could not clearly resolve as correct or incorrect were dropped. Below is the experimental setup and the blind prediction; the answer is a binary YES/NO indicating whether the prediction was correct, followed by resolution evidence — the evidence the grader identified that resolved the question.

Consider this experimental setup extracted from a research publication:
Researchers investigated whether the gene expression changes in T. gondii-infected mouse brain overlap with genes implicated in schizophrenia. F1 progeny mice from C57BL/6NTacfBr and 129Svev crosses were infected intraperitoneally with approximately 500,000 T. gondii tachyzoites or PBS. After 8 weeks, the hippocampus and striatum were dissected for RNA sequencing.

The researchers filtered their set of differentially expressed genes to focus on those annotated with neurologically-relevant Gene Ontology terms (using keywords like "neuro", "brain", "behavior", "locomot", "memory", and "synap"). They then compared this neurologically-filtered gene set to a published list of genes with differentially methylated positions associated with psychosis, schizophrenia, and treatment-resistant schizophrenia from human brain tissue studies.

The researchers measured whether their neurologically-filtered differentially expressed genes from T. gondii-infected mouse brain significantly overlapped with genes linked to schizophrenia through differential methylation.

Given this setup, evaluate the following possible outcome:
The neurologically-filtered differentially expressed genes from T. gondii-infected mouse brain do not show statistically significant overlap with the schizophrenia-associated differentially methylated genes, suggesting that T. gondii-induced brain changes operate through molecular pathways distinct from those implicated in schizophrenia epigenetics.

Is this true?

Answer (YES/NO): NO